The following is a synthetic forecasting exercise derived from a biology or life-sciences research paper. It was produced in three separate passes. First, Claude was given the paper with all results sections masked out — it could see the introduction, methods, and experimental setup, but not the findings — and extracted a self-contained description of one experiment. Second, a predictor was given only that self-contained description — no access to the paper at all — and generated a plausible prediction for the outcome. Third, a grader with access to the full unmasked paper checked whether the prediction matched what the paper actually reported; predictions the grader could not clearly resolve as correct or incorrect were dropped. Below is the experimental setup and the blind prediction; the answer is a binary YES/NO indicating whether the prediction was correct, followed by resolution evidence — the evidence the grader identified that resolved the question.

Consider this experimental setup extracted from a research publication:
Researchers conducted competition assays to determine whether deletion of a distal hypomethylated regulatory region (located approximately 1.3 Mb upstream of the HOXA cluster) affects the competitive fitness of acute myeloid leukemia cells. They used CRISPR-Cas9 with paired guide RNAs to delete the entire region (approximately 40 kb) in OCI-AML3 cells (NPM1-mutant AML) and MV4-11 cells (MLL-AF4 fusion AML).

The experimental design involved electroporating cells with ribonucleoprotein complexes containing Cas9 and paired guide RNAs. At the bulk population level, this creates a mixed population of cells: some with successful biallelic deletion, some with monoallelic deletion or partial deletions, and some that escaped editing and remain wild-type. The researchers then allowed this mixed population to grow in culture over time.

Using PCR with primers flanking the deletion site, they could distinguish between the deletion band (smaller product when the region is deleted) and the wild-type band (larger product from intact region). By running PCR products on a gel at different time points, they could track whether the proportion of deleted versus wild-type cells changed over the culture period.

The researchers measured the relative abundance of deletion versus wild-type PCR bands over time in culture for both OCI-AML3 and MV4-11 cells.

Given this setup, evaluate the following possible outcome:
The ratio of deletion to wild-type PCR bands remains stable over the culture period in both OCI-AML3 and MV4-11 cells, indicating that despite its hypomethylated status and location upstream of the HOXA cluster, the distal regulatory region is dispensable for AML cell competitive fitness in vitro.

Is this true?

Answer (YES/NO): NO